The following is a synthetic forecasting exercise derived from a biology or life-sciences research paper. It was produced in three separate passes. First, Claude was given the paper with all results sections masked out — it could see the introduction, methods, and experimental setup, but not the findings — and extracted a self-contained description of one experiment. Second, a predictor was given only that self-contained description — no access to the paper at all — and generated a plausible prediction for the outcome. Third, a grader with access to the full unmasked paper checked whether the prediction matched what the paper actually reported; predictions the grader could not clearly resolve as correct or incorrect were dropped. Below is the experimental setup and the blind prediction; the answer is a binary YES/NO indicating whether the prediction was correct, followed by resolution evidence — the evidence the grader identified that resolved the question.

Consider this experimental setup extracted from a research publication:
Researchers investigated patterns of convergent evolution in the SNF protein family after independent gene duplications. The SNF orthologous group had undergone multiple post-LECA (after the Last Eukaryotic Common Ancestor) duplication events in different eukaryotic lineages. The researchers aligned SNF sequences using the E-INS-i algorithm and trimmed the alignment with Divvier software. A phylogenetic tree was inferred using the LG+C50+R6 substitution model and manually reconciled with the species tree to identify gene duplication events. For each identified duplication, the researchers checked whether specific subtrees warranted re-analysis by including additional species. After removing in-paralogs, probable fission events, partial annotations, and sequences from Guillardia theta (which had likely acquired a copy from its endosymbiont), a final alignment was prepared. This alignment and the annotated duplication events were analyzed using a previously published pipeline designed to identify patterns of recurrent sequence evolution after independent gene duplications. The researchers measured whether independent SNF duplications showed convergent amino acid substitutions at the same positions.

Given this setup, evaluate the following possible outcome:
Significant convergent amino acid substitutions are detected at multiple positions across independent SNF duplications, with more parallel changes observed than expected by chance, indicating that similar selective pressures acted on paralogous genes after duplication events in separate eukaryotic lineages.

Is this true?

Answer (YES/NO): NO